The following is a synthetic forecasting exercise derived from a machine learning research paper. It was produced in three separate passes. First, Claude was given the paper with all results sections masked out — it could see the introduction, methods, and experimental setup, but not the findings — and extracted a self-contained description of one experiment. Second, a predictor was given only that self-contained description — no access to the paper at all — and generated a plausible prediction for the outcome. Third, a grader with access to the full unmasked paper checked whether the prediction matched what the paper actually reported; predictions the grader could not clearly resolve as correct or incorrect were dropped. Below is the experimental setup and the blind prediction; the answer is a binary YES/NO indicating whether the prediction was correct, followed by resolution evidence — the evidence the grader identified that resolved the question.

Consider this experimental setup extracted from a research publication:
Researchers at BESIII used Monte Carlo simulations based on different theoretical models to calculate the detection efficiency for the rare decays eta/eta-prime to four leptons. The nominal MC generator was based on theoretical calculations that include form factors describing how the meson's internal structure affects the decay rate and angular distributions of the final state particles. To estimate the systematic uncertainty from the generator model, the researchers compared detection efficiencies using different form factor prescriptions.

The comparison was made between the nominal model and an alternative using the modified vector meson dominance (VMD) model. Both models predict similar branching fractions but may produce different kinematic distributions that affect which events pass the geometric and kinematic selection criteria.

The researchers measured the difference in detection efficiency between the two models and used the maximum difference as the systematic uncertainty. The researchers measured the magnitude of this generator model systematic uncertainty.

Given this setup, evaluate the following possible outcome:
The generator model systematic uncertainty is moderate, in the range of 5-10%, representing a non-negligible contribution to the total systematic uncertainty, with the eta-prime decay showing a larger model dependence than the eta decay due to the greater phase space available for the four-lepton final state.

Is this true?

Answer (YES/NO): NO